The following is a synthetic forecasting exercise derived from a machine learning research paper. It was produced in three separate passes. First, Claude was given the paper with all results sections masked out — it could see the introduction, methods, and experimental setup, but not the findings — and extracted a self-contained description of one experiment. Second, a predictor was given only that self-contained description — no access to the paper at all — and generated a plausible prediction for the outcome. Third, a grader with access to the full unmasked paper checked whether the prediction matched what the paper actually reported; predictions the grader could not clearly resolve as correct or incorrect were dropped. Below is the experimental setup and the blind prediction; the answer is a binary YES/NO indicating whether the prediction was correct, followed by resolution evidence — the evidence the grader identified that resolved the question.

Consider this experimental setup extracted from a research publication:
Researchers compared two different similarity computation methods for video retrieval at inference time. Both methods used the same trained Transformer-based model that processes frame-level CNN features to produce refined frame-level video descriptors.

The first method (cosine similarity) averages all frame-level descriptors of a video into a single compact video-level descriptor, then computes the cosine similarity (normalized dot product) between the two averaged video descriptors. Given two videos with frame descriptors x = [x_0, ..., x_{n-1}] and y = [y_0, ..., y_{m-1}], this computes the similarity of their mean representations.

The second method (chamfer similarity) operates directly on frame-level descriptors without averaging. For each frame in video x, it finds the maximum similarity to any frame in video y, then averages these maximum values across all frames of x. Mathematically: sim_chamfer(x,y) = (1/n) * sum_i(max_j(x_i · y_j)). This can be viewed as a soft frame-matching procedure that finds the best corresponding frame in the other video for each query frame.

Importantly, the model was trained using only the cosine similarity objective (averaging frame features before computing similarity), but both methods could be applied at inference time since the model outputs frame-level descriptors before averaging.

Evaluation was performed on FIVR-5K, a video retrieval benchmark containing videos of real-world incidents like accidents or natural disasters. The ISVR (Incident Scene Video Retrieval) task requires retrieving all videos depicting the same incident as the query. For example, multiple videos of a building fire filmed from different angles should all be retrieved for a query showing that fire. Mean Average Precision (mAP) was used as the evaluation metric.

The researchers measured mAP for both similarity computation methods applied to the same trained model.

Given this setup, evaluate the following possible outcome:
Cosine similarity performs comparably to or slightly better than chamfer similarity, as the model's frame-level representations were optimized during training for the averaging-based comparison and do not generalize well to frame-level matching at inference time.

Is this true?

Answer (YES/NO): NO